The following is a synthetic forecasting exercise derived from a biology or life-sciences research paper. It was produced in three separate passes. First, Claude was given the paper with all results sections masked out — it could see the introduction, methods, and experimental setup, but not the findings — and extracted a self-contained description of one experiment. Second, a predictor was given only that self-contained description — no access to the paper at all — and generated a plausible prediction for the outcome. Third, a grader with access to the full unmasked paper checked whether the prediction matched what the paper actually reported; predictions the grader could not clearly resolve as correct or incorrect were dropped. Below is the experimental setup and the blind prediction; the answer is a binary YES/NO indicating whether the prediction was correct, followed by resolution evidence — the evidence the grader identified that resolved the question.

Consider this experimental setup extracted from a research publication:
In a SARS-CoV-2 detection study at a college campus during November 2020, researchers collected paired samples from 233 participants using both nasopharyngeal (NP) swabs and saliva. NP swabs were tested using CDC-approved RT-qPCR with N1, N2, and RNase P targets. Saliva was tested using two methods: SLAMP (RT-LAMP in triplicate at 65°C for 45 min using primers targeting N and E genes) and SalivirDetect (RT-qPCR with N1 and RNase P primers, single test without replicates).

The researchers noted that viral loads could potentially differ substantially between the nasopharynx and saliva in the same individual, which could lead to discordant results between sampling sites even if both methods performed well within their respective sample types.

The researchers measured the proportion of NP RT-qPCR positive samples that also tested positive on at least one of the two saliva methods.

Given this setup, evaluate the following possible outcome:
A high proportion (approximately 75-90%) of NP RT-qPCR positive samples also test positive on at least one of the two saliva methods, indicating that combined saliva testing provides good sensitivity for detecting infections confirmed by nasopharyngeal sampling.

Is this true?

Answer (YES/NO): NO